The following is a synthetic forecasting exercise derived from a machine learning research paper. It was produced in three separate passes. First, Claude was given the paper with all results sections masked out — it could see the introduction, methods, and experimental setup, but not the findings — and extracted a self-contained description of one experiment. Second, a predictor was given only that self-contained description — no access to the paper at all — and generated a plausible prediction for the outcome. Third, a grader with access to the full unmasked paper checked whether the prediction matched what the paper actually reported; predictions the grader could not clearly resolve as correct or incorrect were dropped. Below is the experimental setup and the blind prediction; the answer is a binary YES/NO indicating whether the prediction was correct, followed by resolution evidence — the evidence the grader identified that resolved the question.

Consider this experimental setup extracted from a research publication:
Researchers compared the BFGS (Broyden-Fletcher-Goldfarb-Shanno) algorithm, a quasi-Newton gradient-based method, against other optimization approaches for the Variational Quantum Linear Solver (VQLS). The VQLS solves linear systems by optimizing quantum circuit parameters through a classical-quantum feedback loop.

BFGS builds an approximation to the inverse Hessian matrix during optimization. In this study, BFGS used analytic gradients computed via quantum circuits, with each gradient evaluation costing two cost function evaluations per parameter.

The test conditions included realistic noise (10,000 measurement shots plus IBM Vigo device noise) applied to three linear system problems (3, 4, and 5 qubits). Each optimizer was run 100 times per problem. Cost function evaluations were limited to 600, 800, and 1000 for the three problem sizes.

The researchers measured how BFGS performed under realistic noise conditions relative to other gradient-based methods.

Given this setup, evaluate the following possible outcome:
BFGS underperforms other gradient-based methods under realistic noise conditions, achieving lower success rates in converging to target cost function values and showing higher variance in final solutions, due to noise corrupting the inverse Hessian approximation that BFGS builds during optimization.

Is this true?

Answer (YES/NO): NO